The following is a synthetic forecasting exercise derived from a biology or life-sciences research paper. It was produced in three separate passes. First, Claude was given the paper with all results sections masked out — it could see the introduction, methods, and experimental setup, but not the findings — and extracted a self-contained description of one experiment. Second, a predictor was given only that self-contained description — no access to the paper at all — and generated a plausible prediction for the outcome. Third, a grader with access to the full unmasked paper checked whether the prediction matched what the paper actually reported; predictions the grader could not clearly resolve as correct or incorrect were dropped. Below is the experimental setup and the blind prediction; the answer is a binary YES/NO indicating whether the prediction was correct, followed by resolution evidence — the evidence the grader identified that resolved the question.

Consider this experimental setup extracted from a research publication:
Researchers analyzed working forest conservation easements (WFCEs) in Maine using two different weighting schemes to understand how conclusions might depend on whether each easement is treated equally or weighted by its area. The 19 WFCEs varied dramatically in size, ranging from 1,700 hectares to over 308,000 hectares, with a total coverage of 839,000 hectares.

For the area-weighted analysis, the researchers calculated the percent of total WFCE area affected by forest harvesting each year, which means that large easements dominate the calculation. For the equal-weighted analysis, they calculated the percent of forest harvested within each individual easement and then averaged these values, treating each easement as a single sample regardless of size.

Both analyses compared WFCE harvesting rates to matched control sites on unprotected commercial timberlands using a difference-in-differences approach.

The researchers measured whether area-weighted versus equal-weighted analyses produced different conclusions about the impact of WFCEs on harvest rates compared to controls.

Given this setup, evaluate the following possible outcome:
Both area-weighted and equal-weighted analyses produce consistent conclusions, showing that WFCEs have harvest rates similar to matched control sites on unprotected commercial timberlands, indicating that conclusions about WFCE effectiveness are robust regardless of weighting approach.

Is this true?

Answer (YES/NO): NO